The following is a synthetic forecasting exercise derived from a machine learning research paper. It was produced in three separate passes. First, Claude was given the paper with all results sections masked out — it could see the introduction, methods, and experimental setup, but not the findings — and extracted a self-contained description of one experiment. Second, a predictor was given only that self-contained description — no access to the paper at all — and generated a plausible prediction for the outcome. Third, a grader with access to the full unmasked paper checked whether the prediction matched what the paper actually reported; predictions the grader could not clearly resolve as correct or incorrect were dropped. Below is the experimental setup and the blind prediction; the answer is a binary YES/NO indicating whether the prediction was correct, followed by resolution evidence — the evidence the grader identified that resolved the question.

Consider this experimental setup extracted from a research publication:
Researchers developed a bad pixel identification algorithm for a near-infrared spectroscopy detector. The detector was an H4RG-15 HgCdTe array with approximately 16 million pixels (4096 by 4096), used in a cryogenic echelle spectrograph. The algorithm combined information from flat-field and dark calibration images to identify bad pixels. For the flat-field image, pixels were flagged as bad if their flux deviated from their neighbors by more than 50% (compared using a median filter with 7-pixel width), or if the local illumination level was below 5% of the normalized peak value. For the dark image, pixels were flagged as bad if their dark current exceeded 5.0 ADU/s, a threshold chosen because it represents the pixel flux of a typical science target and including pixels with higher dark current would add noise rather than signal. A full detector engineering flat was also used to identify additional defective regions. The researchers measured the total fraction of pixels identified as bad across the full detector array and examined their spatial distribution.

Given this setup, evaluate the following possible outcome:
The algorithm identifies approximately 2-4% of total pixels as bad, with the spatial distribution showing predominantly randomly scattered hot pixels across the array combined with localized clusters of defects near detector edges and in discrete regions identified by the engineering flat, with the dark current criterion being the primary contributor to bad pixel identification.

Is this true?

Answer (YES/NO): NO